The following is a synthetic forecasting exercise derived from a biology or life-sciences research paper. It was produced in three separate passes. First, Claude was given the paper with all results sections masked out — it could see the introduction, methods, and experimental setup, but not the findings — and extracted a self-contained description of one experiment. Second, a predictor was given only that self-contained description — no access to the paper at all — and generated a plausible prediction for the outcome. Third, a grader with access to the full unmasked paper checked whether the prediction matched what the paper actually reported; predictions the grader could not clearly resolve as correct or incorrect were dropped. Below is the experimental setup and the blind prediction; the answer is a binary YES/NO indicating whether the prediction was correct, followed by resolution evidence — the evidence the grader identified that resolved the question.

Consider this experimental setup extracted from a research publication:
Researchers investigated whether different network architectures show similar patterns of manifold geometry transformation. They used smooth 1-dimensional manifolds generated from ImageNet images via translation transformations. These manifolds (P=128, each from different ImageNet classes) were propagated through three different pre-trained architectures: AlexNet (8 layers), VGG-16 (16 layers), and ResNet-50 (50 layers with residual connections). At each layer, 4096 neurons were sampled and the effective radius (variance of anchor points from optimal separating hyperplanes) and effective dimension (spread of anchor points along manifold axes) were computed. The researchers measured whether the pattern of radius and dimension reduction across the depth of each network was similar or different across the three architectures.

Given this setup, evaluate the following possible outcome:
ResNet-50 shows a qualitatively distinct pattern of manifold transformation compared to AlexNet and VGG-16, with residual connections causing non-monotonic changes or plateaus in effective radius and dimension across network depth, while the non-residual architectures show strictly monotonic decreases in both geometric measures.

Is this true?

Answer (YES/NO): NO